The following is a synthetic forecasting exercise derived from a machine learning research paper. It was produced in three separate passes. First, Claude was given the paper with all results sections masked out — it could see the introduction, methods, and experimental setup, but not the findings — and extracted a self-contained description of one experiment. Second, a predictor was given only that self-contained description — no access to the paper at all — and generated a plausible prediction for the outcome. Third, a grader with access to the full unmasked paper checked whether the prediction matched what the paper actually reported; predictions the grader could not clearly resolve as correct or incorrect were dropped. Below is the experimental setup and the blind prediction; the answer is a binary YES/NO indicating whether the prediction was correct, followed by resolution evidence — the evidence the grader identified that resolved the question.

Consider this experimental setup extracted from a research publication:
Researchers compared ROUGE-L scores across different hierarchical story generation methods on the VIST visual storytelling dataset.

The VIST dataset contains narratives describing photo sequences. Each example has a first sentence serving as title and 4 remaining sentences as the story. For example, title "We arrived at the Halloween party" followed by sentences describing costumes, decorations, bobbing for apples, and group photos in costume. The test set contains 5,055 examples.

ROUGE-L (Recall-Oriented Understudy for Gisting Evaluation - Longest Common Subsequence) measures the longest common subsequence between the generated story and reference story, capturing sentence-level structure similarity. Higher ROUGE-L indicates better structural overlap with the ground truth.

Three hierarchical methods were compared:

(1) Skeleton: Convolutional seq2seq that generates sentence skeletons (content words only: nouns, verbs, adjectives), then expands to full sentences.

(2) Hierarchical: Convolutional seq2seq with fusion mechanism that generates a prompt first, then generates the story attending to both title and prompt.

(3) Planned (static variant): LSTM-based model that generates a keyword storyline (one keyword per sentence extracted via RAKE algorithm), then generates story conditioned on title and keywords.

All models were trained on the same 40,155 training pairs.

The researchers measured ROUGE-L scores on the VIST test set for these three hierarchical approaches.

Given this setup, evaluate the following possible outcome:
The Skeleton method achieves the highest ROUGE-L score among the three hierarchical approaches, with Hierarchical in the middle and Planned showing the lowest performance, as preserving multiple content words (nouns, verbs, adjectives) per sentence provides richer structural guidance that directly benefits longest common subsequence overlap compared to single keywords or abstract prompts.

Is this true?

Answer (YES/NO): NO